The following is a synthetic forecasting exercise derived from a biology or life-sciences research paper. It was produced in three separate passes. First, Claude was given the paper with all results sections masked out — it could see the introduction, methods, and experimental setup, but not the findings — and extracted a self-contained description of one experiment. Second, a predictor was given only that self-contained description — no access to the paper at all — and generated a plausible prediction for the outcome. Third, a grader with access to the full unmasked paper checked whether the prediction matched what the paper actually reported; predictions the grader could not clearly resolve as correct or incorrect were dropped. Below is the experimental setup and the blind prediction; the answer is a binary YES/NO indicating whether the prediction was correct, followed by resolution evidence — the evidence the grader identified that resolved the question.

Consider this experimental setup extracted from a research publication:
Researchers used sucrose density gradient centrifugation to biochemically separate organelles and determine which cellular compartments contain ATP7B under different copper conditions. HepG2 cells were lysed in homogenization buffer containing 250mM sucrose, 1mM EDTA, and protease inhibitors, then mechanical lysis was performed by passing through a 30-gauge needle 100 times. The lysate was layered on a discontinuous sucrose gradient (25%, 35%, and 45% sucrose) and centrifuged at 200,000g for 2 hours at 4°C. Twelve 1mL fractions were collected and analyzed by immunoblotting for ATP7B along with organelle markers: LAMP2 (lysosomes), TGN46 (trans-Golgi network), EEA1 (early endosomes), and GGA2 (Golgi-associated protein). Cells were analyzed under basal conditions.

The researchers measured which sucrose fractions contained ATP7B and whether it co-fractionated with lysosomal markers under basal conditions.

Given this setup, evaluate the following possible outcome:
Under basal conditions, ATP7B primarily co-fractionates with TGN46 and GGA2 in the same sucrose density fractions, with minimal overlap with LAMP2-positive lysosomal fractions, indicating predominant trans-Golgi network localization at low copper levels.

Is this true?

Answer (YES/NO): NO